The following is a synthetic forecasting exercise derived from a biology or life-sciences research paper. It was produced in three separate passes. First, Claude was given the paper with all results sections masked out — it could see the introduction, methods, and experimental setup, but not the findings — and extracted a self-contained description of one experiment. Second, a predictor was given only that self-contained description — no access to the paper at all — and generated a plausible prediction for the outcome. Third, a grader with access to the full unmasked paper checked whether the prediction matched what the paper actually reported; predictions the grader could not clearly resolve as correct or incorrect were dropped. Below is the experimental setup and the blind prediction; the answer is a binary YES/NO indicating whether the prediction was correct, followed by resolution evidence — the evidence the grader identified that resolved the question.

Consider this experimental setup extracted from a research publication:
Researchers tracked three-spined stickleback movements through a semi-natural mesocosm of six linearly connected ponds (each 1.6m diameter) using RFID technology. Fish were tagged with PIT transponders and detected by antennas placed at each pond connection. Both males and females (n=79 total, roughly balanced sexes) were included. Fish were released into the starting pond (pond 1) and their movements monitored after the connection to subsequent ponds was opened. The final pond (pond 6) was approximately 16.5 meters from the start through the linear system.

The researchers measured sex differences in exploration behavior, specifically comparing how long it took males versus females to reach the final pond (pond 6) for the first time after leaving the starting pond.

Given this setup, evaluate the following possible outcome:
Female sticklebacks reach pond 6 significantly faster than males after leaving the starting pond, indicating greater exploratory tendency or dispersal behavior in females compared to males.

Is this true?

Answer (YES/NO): NO